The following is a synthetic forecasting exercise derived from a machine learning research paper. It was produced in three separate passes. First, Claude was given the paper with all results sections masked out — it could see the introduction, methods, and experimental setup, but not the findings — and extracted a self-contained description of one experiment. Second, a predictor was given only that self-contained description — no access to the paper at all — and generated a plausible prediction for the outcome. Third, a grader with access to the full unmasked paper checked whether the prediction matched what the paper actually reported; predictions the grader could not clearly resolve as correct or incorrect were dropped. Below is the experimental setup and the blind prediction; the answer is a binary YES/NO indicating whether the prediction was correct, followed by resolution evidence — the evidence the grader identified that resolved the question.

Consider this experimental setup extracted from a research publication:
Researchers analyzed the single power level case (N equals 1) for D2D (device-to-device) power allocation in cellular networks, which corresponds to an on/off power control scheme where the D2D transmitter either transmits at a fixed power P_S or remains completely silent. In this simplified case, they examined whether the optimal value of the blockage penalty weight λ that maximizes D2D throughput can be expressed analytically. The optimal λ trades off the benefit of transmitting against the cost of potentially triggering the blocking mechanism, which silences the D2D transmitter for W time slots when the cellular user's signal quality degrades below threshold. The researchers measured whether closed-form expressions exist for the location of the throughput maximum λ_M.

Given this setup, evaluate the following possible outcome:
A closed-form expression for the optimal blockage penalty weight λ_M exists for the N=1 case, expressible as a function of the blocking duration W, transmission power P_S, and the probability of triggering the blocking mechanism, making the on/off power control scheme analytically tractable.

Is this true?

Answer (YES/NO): YES